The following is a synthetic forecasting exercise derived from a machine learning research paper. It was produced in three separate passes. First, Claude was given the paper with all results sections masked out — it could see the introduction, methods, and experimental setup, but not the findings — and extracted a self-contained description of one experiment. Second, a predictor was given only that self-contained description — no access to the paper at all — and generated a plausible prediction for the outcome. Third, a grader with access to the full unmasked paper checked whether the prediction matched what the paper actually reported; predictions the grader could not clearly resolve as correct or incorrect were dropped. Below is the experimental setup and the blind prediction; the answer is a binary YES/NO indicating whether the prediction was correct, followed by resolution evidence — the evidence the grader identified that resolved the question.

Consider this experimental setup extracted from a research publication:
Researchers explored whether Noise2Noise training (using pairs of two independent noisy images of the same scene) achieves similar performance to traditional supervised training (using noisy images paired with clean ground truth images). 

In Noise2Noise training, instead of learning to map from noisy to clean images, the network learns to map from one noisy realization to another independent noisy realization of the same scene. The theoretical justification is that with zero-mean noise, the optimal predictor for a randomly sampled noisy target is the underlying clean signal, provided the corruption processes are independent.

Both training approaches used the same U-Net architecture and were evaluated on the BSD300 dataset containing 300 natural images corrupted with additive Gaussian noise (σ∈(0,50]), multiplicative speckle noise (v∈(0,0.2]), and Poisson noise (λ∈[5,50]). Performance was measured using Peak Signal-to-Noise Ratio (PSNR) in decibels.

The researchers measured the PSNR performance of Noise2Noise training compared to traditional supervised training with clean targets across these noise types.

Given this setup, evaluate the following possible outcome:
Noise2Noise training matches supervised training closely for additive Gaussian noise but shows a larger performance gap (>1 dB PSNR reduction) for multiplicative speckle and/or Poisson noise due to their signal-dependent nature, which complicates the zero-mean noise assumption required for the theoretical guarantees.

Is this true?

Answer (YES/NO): NO